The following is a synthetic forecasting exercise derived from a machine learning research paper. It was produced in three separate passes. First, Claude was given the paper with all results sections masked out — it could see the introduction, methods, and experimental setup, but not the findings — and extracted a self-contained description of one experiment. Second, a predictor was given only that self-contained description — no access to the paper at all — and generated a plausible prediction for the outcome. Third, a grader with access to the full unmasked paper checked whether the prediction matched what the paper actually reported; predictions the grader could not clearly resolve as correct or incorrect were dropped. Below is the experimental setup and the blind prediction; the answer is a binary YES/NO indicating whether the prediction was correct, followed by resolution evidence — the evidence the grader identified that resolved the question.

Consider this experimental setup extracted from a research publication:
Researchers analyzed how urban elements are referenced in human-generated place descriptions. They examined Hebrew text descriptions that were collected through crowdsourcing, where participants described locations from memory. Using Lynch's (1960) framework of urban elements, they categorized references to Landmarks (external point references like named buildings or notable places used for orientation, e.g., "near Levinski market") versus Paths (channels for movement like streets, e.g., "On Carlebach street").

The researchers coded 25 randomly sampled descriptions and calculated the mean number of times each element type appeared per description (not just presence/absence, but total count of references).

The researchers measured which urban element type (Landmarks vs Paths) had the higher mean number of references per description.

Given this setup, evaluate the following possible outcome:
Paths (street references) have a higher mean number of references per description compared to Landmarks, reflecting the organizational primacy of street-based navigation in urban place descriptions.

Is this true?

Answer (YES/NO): NO